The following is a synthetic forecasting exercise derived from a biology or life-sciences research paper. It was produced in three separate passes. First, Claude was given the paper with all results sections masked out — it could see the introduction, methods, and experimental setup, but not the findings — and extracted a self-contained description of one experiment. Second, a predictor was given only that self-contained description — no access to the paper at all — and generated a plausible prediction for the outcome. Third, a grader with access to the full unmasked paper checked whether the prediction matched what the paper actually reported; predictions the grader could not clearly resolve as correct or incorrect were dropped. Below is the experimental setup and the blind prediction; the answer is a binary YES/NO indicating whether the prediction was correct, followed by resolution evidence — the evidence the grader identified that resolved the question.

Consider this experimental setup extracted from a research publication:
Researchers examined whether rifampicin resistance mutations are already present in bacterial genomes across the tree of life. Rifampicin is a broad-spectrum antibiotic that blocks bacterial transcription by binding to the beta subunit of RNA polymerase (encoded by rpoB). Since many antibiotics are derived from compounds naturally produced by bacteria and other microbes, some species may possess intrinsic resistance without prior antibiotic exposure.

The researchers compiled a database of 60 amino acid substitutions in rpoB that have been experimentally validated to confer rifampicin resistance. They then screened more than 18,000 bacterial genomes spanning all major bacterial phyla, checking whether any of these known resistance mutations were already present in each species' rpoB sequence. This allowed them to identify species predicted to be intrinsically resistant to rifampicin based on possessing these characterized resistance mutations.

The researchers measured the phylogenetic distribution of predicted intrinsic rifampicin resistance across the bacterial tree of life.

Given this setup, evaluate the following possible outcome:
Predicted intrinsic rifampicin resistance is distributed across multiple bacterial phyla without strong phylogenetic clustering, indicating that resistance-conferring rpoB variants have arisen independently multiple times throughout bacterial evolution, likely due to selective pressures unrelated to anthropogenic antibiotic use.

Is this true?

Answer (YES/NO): NO